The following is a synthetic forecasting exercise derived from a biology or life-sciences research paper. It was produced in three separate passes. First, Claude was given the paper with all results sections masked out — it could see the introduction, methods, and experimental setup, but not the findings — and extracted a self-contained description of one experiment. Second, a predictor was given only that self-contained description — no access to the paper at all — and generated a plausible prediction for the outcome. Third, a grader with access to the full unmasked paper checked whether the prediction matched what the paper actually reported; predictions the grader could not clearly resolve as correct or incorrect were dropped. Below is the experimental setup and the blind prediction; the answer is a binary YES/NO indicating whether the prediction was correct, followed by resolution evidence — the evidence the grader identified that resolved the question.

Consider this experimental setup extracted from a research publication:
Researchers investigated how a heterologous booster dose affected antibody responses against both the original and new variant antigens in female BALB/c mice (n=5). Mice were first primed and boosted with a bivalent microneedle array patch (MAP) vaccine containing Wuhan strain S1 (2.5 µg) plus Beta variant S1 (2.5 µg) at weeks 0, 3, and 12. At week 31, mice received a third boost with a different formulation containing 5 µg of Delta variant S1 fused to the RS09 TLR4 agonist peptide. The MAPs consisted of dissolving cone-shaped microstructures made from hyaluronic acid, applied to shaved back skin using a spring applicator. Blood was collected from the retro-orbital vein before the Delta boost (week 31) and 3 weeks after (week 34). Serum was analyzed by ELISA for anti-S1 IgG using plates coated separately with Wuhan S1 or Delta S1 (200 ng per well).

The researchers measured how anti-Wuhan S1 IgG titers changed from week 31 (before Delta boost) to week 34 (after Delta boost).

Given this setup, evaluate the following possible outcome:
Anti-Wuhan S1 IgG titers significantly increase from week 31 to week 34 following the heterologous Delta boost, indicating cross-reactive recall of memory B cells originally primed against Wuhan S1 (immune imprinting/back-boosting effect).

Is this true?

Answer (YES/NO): NO